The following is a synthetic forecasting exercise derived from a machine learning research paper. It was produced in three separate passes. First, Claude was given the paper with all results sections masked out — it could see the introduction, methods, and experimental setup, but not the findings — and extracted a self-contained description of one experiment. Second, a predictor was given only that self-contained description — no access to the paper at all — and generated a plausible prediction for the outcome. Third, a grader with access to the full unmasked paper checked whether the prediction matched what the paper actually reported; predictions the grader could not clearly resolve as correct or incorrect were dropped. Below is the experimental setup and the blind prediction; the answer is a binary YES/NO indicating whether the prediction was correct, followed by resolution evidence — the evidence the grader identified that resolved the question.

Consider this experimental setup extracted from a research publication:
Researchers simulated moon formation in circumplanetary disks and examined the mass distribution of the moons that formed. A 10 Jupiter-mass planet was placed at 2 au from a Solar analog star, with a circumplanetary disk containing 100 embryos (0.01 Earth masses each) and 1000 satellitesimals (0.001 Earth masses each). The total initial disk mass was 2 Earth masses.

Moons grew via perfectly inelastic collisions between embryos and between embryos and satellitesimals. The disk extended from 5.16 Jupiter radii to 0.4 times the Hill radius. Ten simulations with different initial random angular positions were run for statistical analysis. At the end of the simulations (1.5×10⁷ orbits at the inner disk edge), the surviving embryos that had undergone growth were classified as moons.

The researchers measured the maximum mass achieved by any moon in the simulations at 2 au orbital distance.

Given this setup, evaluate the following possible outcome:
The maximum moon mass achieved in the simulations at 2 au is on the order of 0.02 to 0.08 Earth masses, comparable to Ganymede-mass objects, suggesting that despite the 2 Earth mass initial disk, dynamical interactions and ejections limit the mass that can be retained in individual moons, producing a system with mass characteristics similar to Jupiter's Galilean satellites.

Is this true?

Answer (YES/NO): NO